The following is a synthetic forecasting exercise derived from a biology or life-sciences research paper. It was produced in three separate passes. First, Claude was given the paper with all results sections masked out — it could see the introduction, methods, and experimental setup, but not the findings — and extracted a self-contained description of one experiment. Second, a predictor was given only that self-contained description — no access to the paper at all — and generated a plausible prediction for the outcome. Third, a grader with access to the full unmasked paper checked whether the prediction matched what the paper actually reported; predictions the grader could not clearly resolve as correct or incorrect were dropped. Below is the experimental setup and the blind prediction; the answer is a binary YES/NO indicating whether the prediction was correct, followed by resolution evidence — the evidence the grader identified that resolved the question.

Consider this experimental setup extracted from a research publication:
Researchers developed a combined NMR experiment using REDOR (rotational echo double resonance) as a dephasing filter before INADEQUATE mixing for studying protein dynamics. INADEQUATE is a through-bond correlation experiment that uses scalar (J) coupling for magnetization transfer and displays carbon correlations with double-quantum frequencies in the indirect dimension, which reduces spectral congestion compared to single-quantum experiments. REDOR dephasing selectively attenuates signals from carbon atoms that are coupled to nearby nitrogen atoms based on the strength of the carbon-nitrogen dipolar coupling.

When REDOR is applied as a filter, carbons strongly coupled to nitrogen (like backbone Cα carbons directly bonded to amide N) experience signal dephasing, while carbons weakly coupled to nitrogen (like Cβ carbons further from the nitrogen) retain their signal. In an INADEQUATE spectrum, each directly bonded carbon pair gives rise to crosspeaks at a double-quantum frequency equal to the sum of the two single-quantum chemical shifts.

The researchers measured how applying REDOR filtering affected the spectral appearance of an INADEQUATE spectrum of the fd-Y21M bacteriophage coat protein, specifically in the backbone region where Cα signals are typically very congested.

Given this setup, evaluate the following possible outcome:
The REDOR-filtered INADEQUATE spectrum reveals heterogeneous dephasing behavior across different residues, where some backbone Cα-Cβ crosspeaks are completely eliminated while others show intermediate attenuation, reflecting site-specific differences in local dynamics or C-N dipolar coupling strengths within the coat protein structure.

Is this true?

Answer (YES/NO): YES